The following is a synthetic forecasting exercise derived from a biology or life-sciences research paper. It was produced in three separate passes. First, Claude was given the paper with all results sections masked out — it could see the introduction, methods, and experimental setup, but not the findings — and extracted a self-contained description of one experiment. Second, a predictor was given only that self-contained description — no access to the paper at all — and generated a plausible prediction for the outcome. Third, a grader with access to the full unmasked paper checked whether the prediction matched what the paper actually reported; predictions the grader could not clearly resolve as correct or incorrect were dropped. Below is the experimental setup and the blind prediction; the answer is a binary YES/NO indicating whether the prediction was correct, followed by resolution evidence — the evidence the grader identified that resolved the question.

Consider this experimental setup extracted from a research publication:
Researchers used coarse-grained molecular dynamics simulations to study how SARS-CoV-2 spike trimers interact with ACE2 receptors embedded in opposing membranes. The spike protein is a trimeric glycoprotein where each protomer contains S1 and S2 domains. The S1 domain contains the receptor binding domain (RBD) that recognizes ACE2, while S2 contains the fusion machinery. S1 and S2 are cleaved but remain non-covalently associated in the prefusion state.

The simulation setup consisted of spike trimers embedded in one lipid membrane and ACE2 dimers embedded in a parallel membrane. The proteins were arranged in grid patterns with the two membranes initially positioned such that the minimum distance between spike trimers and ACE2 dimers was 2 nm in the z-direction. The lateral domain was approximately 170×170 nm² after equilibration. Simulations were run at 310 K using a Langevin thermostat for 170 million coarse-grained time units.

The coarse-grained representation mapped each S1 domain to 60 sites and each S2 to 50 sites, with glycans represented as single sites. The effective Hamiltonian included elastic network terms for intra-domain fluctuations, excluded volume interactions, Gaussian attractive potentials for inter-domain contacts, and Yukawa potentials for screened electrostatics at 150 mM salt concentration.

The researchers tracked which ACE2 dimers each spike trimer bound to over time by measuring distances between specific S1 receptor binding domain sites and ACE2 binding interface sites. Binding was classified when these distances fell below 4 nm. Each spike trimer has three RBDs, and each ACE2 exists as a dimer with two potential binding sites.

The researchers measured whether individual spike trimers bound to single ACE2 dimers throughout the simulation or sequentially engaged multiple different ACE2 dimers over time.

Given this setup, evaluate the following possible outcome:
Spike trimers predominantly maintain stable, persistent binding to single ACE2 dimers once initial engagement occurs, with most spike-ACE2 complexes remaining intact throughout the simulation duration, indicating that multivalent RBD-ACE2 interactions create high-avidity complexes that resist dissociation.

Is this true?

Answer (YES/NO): NO